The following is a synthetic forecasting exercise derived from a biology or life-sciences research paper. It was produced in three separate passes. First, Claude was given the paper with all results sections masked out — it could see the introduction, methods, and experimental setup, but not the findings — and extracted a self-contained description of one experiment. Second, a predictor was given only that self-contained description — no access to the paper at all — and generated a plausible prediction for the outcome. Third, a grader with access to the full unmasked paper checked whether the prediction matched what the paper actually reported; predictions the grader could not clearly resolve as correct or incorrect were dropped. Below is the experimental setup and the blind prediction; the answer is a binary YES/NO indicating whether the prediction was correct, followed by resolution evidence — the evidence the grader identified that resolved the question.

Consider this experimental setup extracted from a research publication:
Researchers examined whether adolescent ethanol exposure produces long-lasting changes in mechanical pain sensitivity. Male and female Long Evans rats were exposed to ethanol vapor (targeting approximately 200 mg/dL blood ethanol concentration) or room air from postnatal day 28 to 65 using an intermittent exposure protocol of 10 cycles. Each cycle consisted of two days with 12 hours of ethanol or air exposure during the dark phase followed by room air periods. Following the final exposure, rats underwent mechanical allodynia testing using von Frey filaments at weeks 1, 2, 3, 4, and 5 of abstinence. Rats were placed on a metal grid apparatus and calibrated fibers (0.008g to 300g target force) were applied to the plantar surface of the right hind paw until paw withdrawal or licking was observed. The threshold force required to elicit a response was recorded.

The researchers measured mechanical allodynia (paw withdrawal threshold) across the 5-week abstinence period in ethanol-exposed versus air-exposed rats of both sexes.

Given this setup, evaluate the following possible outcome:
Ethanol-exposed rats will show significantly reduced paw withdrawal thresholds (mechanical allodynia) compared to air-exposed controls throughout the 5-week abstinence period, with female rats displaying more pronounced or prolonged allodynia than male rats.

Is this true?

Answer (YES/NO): NO